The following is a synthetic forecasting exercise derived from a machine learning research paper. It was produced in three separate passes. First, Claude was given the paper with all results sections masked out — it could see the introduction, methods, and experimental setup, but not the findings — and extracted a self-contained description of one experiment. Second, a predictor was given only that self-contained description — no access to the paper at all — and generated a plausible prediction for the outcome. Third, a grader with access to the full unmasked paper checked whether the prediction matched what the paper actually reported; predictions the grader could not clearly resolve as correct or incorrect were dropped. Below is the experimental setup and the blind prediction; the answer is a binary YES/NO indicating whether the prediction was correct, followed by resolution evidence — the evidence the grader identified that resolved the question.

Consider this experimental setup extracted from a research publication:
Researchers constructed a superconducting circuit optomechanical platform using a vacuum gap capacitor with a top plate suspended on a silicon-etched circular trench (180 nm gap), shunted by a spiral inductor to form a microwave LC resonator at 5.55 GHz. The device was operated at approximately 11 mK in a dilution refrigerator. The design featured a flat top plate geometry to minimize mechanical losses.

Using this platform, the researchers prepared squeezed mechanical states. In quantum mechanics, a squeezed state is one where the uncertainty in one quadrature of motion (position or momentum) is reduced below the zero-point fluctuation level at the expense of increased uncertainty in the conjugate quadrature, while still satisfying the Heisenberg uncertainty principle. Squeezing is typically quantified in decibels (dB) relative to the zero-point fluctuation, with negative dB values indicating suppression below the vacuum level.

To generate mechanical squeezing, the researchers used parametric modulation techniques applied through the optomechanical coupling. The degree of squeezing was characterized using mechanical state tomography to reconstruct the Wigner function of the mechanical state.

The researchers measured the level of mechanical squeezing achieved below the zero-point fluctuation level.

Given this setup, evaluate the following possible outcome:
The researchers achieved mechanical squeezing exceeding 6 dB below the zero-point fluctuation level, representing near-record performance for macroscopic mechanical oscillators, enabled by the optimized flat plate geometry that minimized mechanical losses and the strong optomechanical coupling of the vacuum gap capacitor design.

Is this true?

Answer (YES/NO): NO